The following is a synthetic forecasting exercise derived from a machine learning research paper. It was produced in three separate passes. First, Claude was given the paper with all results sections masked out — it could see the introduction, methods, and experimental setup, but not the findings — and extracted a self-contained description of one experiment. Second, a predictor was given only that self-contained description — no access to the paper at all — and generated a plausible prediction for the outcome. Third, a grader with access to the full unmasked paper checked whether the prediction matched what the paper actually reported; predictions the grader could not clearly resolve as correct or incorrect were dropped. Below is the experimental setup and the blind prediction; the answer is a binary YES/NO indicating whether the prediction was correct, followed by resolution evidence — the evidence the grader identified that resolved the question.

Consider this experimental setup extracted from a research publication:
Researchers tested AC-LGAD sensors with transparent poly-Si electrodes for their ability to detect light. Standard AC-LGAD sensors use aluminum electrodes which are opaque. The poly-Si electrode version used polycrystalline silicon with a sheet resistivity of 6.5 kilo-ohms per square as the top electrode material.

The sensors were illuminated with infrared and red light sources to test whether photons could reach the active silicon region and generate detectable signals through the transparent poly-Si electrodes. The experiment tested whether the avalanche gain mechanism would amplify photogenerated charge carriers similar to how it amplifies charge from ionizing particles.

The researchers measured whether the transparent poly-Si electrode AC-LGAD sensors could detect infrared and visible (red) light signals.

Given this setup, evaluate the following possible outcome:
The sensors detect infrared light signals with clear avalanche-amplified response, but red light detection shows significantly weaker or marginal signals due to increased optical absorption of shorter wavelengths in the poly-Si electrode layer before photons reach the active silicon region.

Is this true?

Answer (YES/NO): NO